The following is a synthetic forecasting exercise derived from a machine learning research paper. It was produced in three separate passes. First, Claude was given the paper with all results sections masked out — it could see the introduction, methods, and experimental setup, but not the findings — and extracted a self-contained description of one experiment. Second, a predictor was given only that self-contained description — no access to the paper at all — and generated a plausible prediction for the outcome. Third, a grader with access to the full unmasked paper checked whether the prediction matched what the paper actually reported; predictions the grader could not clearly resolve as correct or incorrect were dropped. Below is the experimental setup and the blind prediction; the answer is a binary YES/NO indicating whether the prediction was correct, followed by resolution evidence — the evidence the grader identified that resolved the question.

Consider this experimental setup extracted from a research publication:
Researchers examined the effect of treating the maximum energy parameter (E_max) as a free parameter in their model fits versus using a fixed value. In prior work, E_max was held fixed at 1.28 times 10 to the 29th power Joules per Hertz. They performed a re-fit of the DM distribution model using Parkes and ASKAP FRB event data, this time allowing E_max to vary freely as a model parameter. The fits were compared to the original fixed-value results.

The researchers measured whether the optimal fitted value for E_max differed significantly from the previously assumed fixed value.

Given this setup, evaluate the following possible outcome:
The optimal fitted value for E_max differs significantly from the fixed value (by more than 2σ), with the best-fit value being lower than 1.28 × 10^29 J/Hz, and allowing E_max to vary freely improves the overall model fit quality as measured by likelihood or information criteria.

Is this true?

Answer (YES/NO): NO